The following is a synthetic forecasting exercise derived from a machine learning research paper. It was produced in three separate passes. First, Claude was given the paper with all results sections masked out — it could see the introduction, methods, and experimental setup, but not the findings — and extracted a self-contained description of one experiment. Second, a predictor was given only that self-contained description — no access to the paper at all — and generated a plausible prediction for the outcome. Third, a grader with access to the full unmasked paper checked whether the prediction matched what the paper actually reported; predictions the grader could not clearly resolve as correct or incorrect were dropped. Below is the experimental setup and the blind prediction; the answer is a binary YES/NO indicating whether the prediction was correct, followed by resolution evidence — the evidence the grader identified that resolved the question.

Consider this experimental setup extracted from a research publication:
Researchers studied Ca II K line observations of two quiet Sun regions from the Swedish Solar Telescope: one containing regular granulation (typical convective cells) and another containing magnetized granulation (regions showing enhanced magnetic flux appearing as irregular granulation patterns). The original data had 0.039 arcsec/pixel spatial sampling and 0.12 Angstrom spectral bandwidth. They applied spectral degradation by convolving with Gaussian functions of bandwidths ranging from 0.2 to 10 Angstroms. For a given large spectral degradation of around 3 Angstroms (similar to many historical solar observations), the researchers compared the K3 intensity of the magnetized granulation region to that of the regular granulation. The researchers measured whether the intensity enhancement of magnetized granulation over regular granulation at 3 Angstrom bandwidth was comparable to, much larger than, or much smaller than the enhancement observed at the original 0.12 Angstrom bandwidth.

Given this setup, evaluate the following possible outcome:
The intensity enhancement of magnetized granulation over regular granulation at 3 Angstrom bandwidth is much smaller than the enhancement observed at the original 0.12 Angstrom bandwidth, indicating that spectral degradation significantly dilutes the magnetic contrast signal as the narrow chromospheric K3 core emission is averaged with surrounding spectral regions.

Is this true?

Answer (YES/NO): YES